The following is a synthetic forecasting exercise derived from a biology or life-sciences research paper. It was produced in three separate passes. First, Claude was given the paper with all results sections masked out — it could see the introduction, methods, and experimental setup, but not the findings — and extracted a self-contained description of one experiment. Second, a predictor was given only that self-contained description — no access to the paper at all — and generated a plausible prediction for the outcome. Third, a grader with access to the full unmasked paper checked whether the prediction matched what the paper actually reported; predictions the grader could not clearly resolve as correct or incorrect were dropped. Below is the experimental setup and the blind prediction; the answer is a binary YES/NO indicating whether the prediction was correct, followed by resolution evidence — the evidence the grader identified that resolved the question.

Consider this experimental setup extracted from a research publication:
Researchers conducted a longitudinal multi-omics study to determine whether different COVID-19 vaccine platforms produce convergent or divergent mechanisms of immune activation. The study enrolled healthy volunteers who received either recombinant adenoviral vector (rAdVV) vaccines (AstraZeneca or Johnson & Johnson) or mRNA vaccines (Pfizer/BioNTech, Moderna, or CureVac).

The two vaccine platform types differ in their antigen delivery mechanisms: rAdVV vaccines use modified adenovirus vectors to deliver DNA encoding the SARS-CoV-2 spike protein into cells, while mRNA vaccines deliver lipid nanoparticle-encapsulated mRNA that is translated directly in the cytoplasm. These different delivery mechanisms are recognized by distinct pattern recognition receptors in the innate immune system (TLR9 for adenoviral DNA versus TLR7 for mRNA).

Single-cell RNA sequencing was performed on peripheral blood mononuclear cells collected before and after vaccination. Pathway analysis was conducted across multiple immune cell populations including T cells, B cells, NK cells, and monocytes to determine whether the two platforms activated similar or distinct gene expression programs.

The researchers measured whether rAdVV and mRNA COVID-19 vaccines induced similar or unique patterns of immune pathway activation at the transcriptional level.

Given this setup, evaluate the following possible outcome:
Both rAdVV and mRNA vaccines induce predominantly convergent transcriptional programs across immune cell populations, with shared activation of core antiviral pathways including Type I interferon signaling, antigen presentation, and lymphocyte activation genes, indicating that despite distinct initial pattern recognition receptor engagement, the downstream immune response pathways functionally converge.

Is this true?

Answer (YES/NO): NO